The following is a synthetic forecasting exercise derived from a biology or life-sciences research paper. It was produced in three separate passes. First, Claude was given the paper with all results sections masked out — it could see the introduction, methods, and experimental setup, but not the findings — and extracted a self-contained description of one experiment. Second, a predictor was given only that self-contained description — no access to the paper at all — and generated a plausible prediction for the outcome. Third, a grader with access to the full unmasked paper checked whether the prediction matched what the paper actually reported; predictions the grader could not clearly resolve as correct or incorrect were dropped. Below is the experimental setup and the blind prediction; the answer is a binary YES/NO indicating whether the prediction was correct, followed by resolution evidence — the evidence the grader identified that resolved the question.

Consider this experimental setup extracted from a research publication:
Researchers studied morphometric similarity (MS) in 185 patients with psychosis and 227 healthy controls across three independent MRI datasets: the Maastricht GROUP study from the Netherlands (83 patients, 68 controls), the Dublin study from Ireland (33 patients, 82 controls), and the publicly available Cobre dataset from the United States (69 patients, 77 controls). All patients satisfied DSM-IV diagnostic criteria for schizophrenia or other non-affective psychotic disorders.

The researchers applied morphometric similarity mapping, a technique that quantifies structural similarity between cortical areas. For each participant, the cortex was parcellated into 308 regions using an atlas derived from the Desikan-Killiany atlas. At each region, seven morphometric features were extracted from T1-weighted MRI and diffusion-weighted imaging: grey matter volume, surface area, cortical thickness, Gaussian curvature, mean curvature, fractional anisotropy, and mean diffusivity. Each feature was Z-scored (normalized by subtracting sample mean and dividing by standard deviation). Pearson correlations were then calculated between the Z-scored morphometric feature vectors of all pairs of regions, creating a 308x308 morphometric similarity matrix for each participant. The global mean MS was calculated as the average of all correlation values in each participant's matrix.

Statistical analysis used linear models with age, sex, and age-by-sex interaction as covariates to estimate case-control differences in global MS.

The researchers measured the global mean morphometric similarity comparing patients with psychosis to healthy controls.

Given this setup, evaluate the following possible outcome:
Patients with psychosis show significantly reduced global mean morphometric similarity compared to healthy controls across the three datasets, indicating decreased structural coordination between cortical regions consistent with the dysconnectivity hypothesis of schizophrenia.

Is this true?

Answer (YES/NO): YES